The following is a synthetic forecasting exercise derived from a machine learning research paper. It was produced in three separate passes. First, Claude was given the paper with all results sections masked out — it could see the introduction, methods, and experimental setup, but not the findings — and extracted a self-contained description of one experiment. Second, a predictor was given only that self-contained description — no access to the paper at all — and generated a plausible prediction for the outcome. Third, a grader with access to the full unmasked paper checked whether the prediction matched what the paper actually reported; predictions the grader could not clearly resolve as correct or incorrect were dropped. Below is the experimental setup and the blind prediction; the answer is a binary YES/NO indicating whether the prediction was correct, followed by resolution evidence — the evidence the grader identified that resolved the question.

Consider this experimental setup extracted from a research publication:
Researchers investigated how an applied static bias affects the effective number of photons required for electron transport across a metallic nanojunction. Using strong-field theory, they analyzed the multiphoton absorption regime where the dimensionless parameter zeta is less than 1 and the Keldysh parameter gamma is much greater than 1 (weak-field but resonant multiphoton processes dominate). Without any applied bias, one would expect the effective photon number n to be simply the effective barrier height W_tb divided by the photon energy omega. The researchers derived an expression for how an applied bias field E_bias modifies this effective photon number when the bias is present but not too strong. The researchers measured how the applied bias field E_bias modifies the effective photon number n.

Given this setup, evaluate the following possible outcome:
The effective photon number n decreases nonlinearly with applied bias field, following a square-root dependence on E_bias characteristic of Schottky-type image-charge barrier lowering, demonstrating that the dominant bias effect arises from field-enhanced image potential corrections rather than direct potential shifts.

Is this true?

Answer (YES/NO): NO